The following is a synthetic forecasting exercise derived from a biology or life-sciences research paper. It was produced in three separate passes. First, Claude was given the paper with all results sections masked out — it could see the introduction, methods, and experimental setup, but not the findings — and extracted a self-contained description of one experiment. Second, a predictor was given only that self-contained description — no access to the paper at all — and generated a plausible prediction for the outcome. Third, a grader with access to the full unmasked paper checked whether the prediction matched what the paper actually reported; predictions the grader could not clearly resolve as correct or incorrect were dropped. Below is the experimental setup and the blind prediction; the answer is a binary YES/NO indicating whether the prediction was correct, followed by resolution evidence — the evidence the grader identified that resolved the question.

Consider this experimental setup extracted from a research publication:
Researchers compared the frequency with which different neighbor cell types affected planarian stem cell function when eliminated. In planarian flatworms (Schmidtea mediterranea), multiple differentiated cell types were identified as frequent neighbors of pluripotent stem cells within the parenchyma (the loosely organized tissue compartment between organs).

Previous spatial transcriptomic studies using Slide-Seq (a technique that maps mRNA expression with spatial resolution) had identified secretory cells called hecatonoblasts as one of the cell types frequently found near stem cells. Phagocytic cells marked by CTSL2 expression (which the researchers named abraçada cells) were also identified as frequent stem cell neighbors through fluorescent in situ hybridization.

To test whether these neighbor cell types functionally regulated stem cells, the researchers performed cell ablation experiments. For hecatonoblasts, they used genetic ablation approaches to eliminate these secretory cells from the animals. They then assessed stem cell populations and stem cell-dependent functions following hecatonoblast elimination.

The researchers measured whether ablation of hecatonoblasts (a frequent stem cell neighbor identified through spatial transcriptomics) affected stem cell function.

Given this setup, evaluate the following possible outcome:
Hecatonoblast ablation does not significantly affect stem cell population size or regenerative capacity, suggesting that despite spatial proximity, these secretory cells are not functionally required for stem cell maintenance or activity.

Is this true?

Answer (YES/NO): YES